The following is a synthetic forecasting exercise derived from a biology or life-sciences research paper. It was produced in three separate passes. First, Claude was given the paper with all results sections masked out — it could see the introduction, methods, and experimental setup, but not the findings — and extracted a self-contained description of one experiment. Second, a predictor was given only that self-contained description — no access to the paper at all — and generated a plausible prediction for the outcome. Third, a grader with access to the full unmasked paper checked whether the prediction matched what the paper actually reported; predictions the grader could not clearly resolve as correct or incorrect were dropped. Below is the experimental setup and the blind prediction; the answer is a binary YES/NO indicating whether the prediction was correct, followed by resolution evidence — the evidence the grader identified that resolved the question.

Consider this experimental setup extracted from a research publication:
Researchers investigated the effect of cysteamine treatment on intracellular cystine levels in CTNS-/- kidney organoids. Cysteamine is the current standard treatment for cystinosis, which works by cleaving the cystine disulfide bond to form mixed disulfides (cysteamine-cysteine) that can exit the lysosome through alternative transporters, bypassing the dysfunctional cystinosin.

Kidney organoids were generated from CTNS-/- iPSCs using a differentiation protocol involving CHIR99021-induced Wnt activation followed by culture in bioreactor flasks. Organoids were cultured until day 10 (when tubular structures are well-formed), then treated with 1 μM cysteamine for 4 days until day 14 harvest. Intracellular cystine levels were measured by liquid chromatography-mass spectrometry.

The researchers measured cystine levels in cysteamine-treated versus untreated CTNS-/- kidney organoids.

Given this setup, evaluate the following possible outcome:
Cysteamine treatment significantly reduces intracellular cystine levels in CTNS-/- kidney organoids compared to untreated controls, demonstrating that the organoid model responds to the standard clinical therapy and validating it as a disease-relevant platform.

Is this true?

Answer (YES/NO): YES